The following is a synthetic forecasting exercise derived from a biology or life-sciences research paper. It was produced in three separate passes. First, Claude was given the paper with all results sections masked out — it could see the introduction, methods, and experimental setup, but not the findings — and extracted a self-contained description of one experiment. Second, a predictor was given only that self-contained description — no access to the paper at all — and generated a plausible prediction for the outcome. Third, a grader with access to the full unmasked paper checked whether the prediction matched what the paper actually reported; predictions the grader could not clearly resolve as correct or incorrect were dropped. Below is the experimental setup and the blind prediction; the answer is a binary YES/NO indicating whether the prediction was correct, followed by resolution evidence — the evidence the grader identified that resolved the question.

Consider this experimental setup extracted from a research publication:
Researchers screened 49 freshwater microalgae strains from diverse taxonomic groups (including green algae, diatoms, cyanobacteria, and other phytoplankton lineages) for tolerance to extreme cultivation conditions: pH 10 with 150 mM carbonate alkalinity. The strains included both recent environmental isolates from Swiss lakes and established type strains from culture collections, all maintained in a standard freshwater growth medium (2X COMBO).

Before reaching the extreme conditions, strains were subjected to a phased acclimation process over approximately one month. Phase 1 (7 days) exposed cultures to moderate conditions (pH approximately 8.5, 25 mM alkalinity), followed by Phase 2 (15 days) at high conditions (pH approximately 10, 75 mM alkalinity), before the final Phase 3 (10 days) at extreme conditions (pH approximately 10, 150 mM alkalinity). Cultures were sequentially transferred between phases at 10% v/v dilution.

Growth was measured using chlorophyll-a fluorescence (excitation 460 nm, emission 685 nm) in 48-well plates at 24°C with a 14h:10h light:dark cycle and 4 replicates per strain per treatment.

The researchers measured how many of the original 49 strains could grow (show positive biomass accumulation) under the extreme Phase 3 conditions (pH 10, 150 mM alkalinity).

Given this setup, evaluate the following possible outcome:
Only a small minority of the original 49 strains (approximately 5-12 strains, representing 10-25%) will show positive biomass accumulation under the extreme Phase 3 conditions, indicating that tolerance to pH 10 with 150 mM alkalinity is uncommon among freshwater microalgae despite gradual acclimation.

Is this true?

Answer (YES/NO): NO